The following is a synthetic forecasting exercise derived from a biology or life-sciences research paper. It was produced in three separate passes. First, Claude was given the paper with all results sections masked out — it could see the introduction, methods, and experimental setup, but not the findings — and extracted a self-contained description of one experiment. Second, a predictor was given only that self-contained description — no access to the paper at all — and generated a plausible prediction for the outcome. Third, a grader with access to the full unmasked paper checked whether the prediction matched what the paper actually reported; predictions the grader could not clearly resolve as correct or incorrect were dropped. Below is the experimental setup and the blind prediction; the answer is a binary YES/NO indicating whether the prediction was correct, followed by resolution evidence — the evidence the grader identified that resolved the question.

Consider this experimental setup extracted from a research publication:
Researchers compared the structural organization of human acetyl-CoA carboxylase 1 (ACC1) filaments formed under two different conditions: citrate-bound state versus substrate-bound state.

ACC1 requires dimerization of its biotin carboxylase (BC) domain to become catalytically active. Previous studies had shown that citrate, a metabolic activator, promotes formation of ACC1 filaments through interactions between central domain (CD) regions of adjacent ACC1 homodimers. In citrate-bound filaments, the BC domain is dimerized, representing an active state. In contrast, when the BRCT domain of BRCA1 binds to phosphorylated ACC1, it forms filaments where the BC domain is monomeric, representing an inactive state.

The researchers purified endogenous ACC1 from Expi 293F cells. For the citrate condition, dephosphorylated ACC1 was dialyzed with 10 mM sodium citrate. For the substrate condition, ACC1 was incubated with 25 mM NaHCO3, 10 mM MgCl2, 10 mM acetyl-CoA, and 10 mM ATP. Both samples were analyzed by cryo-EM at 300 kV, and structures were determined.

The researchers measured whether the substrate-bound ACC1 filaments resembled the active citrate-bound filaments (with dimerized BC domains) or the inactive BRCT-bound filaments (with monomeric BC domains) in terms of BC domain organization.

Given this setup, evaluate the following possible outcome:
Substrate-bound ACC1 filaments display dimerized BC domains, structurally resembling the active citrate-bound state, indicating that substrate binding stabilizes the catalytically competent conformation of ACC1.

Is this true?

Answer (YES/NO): NO